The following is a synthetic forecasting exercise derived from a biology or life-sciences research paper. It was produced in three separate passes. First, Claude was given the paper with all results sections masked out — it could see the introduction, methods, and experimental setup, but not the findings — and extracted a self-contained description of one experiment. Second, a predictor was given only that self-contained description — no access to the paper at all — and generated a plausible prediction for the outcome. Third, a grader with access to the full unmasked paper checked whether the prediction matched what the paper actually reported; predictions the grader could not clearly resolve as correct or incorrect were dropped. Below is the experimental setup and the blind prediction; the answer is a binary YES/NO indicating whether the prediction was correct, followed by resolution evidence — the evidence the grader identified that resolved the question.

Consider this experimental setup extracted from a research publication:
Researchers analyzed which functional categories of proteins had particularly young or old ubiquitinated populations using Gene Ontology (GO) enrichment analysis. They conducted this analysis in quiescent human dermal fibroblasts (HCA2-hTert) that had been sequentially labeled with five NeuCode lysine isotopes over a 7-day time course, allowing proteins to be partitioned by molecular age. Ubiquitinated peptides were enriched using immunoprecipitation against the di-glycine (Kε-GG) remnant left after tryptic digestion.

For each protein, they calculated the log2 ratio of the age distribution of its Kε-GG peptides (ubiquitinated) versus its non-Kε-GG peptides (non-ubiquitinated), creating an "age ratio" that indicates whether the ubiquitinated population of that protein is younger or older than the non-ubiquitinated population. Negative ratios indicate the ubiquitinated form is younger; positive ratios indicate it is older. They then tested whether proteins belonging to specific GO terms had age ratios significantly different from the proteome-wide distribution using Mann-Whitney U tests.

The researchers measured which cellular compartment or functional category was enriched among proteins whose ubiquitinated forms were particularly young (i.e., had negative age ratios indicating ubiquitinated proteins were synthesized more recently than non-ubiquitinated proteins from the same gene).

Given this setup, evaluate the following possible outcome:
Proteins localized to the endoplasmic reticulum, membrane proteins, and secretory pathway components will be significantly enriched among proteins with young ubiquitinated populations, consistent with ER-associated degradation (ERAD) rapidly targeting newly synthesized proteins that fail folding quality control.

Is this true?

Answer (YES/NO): NO